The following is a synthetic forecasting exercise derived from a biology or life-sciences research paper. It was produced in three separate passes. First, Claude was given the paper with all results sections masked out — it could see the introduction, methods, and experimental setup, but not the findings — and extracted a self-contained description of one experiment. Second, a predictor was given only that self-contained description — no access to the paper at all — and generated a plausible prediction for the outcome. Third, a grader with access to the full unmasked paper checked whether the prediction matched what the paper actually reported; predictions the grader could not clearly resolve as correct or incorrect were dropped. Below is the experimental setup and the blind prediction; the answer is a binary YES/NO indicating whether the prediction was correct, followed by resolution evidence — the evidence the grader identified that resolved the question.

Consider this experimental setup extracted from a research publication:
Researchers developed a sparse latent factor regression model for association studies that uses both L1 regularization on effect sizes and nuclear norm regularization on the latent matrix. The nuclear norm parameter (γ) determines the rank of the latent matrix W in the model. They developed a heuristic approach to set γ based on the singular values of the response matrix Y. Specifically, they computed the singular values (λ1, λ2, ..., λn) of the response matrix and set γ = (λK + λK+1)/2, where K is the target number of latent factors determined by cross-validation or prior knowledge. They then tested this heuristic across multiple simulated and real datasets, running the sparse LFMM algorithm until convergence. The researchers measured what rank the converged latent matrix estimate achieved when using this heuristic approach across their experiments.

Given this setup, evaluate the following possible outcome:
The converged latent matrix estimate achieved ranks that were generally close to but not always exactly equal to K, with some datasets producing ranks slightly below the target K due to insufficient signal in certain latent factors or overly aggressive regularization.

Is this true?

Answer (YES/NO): NO